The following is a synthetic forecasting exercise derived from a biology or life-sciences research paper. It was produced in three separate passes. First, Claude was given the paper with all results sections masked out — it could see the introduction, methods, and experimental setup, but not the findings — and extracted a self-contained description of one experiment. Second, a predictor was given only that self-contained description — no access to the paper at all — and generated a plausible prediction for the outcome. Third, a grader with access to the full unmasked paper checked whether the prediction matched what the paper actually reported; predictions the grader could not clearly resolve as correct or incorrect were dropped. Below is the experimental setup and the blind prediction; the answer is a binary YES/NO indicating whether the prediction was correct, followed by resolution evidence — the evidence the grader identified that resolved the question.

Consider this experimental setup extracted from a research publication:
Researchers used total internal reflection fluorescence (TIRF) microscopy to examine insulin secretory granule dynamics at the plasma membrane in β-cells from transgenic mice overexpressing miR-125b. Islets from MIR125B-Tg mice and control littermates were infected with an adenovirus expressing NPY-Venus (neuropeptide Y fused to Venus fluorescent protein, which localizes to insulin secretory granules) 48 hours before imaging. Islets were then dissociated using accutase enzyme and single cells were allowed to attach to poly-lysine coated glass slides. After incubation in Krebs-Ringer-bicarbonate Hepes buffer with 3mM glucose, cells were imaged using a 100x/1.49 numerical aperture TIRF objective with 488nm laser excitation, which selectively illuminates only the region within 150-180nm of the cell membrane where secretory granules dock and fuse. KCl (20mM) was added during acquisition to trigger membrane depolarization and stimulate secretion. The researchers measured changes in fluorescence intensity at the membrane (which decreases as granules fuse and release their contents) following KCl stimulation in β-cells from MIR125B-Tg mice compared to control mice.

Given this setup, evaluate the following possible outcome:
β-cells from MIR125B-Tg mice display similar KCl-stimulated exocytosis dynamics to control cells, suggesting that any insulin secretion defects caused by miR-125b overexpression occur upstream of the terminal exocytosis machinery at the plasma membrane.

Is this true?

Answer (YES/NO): YES